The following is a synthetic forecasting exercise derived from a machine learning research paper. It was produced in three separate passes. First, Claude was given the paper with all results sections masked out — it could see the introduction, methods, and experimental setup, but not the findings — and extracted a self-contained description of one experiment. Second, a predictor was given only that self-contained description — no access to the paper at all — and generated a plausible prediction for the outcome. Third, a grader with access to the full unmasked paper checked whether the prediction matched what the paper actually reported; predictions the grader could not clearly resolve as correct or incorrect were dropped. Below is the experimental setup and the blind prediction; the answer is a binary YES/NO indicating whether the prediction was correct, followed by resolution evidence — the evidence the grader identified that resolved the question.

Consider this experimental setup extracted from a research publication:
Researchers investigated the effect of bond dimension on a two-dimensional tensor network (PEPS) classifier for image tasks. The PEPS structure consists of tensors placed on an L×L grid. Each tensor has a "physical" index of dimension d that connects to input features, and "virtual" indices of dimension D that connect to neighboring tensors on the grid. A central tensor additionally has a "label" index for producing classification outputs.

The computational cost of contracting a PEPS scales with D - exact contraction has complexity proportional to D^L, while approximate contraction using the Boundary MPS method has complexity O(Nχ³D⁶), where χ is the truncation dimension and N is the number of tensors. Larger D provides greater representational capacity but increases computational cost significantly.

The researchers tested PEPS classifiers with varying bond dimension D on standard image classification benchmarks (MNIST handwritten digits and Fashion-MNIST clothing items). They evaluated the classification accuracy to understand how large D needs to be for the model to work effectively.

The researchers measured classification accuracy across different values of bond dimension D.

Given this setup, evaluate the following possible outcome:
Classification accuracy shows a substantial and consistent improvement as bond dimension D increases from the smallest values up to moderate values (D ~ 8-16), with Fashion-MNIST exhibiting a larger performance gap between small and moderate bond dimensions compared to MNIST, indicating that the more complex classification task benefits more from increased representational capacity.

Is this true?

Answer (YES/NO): NO